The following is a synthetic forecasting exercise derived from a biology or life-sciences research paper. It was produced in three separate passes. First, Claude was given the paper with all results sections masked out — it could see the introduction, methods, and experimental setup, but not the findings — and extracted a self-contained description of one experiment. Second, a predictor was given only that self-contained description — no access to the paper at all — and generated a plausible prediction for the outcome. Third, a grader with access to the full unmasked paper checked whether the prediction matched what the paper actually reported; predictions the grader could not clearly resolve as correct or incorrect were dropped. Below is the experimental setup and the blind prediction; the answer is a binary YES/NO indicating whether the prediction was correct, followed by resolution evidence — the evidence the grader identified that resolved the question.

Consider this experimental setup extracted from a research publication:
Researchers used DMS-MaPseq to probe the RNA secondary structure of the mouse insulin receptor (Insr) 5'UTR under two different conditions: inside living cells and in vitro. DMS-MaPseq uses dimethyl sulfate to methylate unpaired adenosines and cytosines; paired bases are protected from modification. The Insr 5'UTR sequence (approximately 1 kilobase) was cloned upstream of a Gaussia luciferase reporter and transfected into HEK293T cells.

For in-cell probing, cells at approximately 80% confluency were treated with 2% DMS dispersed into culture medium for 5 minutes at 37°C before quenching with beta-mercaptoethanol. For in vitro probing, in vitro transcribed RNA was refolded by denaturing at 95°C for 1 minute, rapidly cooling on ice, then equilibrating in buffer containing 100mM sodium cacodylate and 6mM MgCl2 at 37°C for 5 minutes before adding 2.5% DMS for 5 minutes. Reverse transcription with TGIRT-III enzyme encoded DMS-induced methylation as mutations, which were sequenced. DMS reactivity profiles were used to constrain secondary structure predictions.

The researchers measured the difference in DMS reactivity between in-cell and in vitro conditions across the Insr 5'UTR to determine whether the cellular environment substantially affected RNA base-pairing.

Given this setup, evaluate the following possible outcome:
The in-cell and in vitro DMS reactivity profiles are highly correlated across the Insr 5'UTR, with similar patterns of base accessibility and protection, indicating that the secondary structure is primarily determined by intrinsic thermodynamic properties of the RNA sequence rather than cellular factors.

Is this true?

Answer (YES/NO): NO